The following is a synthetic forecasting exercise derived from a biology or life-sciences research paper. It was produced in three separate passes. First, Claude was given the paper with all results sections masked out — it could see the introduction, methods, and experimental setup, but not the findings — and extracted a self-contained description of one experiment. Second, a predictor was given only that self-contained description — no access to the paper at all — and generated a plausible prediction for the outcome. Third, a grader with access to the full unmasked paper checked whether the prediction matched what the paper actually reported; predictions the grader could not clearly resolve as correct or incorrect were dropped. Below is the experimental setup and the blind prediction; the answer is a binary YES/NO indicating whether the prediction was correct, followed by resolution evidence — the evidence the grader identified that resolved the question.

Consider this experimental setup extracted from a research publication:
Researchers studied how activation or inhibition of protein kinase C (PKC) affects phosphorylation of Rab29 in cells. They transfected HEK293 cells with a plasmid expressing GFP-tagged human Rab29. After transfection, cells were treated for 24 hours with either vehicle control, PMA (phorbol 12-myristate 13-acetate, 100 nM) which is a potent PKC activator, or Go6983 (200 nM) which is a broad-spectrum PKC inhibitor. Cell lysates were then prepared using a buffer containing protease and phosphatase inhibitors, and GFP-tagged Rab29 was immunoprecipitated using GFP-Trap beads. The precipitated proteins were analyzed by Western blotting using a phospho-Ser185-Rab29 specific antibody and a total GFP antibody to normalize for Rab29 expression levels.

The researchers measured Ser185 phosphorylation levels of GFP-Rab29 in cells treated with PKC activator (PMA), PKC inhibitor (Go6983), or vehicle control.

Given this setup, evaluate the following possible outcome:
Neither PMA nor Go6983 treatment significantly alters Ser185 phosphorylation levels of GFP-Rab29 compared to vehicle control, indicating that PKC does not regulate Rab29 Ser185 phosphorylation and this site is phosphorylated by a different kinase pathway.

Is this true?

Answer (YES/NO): NO